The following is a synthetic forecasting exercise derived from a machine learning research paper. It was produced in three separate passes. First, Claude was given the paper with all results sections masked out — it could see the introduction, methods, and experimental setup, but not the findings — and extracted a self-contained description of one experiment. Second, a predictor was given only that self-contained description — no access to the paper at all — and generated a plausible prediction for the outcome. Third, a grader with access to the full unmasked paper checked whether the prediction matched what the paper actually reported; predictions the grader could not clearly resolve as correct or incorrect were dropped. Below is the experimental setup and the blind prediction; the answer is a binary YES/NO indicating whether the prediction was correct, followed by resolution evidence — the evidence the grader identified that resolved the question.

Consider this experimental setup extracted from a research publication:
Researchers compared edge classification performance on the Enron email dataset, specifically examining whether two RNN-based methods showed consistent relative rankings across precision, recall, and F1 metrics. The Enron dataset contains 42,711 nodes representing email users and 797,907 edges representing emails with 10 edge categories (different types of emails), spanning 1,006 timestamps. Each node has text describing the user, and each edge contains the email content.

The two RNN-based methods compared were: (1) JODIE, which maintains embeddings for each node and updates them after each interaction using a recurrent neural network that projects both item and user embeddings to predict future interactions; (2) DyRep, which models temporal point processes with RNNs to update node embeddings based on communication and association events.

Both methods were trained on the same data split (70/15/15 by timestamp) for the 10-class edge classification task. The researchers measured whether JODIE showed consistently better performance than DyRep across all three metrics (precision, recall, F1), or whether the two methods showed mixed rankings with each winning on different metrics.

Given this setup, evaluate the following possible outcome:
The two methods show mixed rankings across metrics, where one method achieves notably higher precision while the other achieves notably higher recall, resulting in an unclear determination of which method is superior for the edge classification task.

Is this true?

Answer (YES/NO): NO